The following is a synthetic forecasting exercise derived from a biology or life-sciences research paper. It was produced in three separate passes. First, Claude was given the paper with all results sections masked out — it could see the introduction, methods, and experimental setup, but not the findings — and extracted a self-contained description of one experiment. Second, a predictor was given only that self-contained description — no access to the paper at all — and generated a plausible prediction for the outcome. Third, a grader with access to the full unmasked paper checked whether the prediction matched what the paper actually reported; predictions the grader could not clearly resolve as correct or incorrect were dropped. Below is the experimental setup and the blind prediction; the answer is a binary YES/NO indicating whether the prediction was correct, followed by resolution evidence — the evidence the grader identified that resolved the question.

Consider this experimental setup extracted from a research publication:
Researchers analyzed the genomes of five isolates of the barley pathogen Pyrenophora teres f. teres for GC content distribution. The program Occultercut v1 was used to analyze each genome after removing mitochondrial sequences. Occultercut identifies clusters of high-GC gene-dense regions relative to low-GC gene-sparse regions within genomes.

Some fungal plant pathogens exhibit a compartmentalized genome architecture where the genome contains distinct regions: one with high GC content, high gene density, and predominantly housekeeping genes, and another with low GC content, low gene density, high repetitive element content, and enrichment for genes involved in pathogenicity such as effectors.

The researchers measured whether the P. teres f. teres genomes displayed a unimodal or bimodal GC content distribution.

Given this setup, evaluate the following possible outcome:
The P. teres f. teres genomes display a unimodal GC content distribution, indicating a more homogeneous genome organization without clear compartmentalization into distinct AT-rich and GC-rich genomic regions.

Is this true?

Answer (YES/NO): NO